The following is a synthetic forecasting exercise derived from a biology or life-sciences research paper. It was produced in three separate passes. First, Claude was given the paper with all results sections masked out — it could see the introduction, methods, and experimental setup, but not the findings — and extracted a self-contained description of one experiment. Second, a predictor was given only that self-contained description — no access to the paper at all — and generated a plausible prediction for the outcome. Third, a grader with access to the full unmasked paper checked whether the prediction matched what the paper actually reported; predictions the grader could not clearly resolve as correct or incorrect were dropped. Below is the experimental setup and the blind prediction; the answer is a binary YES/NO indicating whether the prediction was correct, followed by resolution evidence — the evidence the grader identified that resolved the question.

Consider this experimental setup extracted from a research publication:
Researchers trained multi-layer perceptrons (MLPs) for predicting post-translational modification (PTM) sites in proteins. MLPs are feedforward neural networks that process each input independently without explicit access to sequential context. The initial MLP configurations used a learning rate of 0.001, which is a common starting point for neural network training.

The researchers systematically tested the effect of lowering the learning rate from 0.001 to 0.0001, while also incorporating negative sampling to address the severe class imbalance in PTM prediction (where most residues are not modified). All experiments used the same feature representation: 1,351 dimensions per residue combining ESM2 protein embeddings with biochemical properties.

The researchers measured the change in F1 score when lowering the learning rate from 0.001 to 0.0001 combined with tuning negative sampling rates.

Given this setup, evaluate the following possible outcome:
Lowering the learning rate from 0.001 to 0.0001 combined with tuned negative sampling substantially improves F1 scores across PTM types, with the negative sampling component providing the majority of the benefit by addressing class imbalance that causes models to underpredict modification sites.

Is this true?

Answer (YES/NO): NO